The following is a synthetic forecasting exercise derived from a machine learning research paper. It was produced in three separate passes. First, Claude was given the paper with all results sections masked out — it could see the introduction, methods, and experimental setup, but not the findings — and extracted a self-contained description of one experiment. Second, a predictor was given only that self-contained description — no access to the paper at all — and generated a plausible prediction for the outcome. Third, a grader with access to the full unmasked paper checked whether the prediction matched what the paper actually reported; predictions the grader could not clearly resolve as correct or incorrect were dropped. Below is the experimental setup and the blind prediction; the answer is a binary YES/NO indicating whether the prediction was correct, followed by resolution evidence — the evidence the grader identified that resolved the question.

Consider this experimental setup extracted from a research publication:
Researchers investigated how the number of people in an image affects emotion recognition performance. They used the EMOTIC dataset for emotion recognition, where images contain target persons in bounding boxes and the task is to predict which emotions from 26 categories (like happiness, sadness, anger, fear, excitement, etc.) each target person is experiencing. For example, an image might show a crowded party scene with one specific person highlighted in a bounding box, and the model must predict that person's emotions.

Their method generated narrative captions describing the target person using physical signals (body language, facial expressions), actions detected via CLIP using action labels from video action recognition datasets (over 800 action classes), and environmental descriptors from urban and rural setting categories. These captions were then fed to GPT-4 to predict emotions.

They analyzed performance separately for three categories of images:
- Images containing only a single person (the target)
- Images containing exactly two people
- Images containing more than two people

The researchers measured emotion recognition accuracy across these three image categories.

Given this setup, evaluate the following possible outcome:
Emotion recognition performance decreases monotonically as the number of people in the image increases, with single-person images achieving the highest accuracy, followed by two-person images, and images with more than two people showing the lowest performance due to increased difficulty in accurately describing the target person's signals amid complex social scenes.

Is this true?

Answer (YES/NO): YES